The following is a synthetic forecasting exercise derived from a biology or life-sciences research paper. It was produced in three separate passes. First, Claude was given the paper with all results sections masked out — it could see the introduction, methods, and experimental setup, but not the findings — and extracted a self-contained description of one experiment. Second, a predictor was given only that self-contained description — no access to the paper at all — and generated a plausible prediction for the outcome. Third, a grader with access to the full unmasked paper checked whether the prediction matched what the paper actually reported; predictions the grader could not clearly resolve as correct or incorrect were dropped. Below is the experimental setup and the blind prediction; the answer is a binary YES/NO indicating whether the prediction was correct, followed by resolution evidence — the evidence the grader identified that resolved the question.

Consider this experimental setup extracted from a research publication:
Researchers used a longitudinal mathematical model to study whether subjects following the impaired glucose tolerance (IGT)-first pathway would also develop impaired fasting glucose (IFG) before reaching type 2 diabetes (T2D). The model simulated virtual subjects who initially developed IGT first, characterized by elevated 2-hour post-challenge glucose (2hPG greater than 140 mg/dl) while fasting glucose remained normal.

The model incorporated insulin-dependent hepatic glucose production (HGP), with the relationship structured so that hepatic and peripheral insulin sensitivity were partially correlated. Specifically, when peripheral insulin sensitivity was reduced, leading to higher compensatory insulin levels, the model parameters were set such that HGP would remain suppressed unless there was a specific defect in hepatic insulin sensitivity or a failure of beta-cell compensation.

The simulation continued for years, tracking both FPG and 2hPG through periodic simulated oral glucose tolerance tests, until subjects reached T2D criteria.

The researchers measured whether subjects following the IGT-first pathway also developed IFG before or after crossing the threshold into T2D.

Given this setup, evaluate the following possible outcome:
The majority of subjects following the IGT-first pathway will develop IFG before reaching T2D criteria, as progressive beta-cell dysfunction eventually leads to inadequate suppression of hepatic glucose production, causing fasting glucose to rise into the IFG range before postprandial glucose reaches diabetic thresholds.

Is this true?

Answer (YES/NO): YES